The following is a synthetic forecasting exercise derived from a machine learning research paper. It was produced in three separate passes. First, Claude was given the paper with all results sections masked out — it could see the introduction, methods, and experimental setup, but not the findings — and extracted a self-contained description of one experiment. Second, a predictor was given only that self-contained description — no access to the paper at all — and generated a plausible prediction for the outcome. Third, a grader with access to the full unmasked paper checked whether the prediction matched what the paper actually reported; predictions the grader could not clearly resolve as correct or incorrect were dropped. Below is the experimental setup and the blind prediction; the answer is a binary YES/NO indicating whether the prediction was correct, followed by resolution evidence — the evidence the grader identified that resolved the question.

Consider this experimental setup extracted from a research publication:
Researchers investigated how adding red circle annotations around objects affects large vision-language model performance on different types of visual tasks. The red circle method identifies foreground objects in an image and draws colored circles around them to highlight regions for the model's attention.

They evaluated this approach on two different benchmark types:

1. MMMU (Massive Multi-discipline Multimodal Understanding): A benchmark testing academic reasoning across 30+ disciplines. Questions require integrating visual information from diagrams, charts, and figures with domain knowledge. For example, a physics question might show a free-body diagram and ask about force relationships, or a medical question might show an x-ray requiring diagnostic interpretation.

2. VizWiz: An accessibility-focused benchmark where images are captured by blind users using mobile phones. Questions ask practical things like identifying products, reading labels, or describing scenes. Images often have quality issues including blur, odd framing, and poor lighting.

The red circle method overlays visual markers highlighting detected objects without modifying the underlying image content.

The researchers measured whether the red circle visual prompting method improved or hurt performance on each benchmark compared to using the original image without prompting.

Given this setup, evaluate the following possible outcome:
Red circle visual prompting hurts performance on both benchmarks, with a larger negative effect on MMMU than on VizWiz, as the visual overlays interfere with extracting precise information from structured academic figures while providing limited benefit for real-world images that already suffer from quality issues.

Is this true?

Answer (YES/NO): NO